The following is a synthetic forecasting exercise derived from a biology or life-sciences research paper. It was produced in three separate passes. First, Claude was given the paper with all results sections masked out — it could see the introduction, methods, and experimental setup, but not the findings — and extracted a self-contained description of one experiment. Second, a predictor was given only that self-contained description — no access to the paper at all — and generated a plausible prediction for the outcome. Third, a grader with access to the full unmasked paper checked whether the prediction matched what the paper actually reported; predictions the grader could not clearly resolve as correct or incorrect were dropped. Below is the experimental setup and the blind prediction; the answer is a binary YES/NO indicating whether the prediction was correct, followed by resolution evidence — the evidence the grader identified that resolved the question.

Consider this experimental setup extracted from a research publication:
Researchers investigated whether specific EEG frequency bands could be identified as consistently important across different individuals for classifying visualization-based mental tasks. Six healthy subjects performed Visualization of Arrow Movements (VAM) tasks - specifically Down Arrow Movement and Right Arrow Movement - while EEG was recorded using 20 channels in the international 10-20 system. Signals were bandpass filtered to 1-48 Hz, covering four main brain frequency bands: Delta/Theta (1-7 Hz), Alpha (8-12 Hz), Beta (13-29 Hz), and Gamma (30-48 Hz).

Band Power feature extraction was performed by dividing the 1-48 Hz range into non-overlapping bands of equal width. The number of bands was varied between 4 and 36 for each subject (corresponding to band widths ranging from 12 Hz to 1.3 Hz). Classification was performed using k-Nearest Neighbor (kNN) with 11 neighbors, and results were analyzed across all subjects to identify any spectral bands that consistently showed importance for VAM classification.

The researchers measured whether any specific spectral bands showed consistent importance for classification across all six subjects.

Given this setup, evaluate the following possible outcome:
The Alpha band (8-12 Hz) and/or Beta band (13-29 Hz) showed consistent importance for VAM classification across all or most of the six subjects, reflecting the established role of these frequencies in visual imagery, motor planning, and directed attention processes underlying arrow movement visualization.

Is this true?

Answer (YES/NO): NO